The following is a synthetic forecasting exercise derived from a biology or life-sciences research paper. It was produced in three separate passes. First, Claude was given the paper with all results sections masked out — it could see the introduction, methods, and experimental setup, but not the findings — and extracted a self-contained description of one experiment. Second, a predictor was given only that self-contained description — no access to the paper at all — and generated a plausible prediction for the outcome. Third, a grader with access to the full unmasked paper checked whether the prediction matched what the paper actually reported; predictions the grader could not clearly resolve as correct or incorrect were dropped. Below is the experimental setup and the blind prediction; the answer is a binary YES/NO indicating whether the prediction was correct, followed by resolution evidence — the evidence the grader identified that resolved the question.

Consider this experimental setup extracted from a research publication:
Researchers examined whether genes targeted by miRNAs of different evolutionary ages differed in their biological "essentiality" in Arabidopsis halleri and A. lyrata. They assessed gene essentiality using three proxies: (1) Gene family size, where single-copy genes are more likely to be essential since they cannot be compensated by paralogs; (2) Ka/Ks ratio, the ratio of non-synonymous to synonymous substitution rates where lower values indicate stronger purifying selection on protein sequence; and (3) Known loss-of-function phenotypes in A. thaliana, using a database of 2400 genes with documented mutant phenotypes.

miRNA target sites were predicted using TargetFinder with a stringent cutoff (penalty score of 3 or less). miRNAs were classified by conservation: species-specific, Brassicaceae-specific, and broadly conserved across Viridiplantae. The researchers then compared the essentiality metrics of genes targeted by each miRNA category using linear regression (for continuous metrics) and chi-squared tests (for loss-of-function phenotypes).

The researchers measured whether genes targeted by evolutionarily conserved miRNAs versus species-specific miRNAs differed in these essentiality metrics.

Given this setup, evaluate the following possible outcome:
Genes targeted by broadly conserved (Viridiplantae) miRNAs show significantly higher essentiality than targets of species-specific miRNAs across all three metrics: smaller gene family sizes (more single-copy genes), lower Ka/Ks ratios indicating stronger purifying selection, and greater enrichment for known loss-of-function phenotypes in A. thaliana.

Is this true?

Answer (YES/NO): YES